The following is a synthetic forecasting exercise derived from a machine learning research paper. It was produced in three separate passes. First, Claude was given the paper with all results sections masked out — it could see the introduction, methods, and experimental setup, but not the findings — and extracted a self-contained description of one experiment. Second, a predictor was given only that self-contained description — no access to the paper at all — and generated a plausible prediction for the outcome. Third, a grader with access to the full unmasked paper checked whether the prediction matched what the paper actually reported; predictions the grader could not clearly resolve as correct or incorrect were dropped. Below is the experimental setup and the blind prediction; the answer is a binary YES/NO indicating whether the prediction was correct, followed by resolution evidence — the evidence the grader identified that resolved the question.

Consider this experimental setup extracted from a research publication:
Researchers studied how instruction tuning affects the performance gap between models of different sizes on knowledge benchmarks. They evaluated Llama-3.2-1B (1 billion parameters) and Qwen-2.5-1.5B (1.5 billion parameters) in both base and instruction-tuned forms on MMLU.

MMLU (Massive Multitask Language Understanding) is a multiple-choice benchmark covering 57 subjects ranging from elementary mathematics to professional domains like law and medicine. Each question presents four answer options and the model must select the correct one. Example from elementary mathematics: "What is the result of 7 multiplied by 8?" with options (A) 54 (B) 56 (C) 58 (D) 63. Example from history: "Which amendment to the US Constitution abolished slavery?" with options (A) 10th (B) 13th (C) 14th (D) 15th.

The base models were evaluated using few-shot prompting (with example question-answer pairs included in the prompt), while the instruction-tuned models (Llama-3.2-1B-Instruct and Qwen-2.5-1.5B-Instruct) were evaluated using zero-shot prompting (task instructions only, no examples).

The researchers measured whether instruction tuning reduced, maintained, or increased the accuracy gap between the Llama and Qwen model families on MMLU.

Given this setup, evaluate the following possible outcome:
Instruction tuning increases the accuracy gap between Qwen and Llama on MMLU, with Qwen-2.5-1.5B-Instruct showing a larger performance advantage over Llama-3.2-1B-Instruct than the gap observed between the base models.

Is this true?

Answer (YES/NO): NO